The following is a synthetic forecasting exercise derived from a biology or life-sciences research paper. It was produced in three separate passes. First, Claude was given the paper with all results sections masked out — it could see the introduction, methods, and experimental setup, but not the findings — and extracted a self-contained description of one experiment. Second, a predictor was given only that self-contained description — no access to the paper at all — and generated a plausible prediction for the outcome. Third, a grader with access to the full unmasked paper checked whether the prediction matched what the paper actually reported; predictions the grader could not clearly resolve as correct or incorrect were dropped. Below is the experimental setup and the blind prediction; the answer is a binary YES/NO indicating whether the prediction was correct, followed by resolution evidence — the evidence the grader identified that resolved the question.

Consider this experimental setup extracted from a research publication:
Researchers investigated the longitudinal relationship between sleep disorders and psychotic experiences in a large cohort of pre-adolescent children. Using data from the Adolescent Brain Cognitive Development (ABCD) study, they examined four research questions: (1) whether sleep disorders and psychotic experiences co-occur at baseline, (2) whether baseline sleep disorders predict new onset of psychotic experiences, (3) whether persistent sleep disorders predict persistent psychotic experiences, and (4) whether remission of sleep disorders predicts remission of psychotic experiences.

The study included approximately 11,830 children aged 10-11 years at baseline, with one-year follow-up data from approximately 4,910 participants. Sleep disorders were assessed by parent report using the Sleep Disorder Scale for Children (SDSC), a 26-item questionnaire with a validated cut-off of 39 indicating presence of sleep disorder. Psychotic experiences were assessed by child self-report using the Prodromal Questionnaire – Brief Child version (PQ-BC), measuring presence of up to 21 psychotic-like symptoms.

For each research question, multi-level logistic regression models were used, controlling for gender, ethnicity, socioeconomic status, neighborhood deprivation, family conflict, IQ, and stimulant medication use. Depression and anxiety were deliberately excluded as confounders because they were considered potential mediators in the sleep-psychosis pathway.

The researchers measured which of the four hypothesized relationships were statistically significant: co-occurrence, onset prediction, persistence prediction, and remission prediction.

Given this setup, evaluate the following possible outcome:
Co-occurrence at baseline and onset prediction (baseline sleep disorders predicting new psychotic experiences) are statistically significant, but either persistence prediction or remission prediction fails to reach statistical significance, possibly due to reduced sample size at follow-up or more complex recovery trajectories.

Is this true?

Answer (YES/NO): YES